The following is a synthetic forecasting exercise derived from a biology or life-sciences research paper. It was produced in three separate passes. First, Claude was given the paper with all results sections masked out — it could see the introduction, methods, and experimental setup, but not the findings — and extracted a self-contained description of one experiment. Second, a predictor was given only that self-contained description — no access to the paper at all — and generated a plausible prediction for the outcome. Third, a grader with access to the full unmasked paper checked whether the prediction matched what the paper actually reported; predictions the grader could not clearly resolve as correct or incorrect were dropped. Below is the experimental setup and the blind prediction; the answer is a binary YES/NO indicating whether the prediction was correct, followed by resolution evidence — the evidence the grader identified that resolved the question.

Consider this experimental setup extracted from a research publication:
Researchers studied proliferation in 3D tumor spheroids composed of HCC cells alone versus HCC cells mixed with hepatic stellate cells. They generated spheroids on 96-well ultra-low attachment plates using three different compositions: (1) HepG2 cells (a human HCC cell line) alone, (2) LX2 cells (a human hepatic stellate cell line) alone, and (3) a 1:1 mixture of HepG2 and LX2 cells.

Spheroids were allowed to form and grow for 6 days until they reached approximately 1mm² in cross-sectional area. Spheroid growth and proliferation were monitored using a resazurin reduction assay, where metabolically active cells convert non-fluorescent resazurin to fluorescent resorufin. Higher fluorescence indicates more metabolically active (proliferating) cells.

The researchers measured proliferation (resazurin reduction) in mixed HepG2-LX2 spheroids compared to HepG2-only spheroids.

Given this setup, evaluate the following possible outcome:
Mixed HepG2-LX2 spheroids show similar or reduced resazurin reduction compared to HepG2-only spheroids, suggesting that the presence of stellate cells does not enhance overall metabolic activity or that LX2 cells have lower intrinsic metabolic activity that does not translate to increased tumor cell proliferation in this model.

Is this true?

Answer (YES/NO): YES